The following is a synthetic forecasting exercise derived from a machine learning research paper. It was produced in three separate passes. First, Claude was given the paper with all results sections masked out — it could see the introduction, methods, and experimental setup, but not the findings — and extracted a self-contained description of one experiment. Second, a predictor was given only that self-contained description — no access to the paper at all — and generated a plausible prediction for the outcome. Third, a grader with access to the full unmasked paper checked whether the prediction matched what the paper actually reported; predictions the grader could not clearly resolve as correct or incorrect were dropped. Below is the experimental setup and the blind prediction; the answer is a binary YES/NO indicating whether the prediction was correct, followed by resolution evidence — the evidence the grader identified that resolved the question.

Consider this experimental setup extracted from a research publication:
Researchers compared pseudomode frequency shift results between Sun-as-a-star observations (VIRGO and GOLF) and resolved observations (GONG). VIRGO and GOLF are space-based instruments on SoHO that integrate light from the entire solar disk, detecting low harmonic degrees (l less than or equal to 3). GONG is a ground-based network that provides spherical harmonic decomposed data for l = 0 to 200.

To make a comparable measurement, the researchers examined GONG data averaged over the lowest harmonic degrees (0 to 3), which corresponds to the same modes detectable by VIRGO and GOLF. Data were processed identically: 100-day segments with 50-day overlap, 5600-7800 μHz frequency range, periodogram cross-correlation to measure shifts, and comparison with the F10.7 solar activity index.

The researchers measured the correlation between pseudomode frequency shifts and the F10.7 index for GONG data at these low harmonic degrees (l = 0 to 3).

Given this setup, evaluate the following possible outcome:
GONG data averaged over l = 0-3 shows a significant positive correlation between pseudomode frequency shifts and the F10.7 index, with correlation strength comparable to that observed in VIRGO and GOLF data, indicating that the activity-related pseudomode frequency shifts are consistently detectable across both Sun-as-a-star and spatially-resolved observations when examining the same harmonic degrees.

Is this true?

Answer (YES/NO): NO